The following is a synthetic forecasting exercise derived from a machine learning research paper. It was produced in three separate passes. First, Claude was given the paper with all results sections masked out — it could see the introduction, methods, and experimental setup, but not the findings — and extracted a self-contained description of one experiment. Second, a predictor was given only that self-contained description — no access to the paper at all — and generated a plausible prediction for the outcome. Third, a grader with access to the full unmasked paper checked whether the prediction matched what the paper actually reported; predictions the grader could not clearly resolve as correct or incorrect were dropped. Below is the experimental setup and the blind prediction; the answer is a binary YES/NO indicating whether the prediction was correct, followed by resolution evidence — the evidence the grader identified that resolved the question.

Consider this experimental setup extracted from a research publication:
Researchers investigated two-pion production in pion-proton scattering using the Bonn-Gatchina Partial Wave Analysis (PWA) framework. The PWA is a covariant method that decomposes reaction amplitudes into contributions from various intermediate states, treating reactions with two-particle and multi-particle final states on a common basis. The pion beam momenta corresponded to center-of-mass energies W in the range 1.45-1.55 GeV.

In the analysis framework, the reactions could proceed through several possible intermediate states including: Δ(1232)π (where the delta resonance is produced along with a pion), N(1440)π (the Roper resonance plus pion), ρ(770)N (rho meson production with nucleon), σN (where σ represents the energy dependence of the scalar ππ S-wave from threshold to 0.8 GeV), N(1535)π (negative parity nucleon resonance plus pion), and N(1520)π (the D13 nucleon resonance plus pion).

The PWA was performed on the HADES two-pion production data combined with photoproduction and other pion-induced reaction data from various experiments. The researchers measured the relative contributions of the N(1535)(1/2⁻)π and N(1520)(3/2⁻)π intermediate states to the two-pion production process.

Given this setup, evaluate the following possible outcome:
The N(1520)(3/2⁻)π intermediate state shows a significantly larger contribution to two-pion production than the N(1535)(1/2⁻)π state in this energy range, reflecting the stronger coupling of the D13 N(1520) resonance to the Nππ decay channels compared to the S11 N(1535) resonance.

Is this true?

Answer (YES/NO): NO